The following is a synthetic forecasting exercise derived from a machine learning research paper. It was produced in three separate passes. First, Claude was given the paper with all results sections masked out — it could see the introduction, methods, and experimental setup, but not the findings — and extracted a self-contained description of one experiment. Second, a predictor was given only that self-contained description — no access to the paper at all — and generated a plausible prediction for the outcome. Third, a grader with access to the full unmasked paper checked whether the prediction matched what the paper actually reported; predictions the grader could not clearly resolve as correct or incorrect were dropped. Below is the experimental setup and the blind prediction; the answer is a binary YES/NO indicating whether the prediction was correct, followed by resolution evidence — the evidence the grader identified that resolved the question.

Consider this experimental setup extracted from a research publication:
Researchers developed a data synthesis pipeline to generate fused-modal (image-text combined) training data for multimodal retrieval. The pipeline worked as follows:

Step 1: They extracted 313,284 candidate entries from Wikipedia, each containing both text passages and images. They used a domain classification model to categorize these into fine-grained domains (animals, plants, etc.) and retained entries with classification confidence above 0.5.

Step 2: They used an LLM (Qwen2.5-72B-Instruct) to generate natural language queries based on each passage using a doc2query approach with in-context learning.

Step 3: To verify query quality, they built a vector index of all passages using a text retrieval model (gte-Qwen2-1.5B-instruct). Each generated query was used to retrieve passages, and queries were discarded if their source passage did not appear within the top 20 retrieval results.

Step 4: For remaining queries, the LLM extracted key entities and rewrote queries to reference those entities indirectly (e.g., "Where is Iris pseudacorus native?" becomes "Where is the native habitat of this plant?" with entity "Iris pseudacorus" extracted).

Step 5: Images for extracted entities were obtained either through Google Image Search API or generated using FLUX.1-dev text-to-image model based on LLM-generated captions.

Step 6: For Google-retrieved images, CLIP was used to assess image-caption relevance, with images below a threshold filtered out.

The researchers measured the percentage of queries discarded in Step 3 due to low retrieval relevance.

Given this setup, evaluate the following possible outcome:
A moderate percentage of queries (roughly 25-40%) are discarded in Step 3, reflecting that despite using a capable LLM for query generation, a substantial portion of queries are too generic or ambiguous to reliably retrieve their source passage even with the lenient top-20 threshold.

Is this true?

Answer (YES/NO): NO